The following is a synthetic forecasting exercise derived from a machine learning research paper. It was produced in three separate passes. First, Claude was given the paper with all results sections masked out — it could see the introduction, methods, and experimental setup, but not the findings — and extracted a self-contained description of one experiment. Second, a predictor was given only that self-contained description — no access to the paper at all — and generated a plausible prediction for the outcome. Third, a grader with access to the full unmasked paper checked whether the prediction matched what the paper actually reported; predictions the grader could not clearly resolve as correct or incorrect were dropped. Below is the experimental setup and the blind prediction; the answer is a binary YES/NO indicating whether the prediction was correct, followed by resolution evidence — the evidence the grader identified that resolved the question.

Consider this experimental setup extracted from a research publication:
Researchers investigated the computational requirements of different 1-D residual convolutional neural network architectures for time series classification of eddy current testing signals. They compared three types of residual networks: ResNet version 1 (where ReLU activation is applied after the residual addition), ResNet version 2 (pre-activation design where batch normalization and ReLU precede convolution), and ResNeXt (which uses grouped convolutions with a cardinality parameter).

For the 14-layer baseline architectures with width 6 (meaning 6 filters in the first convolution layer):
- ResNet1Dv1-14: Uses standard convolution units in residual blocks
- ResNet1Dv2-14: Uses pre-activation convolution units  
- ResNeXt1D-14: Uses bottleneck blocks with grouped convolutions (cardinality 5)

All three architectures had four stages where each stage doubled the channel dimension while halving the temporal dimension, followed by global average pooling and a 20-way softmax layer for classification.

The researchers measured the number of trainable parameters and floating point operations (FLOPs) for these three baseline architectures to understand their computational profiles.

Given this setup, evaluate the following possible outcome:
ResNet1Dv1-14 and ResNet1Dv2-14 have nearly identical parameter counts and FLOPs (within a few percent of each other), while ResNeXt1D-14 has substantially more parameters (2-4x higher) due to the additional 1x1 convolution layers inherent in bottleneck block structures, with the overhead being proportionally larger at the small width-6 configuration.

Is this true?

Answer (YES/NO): NO